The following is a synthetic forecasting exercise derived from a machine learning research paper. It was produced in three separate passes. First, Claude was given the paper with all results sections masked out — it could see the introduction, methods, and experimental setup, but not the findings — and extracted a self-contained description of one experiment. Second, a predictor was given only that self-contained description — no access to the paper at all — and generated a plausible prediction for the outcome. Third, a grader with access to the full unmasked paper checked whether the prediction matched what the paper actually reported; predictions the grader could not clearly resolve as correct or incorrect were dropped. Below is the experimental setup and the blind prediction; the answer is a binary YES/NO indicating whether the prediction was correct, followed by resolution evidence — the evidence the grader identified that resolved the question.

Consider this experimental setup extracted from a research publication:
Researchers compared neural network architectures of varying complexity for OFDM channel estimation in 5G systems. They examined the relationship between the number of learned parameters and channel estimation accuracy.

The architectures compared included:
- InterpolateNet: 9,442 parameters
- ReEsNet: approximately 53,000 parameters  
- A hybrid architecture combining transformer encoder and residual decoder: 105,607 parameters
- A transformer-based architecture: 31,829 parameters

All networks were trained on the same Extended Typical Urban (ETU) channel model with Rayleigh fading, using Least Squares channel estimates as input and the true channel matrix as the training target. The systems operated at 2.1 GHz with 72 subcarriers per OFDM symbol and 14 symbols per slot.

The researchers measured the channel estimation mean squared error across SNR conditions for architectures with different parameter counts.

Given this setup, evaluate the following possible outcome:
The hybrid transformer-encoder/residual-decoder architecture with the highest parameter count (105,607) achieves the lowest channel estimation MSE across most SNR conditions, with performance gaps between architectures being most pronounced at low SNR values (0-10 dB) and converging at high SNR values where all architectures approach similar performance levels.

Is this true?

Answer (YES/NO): NO